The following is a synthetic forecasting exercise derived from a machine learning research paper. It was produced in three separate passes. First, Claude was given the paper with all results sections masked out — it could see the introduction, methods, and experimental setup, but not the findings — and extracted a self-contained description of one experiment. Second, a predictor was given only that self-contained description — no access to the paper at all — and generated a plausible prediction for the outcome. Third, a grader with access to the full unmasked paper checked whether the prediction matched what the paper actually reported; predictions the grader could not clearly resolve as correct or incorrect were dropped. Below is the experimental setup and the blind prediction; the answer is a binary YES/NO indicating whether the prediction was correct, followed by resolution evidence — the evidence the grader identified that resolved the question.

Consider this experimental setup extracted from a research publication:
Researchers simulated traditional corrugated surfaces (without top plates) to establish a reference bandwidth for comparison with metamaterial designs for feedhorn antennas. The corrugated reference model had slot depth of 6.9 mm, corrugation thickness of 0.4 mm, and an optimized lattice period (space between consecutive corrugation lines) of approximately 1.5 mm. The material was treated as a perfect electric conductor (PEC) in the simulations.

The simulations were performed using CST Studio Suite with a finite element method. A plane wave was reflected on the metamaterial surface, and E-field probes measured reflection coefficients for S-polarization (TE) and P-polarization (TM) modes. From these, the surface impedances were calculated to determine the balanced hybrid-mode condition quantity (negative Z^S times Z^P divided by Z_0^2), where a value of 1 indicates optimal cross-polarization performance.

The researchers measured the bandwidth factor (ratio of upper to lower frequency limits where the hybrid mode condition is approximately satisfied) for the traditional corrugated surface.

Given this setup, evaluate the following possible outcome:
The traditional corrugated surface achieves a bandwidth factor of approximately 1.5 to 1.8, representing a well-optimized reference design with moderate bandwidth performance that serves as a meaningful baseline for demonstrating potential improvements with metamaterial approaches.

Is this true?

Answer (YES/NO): NO